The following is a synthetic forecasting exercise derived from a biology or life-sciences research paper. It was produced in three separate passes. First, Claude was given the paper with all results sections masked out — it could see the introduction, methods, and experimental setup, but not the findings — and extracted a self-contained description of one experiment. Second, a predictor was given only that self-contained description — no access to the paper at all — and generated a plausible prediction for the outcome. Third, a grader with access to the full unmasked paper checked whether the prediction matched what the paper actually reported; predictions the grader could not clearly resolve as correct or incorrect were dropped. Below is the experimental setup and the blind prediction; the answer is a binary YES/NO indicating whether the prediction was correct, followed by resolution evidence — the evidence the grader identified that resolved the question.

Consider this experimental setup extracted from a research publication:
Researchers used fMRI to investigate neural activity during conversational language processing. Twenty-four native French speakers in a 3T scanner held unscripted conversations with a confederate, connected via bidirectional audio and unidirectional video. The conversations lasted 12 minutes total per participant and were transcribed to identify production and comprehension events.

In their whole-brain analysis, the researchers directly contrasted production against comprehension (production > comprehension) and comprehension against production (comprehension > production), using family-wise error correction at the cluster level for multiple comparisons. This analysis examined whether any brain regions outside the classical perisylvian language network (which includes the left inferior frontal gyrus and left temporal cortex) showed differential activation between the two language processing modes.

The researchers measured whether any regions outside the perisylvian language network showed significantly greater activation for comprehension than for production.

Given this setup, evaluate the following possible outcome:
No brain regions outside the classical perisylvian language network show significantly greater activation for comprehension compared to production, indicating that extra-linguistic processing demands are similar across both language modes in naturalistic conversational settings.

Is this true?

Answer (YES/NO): NO